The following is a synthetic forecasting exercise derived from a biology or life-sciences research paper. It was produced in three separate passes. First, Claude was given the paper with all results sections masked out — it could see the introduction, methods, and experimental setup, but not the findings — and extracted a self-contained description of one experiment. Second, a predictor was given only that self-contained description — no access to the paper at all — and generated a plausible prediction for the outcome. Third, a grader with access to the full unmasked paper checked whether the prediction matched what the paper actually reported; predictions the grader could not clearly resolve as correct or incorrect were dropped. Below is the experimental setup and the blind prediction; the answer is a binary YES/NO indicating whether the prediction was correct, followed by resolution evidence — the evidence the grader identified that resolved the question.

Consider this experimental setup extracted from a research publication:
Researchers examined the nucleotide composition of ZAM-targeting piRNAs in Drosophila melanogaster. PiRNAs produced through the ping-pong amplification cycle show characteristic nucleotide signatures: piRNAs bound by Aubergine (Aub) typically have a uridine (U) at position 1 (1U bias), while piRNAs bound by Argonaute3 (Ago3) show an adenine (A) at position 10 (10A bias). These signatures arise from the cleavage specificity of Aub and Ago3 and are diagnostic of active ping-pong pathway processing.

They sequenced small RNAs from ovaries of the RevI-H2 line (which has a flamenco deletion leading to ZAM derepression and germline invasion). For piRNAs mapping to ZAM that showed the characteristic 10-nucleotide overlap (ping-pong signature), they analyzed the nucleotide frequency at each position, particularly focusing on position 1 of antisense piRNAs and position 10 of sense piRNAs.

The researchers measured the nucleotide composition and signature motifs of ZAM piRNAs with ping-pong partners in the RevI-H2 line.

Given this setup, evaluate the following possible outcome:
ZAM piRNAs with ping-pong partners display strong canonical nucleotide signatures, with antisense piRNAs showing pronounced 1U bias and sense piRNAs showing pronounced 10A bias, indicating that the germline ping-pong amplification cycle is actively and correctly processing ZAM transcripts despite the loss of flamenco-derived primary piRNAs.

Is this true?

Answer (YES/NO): YES